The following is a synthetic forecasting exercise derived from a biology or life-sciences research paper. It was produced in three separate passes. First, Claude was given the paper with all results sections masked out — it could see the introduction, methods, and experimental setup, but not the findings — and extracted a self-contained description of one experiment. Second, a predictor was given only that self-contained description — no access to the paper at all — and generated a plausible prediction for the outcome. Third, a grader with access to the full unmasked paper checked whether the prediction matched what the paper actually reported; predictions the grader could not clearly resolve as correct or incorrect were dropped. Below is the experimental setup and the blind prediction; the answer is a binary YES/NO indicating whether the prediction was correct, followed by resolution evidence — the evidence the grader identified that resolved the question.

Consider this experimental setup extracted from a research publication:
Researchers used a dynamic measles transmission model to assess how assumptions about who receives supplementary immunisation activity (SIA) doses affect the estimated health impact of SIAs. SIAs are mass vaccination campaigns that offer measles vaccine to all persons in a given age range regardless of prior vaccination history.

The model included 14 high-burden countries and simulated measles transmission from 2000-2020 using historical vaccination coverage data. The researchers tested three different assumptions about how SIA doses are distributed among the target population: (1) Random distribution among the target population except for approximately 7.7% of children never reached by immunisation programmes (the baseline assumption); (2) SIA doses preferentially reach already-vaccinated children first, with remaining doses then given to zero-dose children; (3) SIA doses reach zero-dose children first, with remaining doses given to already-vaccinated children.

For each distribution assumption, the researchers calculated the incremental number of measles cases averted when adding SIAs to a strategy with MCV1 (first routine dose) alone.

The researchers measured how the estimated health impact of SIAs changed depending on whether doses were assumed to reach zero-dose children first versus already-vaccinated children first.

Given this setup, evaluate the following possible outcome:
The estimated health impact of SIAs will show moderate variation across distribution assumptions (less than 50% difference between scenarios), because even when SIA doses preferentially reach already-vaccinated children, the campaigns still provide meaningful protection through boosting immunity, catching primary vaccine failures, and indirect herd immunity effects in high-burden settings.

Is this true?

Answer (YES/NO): NO